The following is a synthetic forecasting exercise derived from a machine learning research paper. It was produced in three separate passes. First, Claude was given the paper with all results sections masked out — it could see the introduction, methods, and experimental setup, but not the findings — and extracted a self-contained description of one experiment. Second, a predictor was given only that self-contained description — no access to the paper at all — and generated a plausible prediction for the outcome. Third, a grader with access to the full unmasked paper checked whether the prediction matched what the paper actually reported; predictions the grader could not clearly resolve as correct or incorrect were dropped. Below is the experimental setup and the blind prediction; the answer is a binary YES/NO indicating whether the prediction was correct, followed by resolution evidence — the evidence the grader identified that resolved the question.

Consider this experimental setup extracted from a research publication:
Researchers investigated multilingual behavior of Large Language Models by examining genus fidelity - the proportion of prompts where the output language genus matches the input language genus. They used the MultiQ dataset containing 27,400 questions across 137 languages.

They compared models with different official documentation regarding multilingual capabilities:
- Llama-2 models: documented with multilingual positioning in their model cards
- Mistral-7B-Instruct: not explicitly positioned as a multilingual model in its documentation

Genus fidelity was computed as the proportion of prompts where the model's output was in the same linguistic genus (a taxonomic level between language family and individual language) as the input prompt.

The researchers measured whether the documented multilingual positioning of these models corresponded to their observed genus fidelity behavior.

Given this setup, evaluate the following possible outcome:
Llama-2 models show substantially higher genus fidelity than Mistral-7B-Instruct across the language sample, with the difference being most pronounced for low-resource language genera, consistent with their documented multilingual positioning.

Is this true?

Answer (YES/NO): NO